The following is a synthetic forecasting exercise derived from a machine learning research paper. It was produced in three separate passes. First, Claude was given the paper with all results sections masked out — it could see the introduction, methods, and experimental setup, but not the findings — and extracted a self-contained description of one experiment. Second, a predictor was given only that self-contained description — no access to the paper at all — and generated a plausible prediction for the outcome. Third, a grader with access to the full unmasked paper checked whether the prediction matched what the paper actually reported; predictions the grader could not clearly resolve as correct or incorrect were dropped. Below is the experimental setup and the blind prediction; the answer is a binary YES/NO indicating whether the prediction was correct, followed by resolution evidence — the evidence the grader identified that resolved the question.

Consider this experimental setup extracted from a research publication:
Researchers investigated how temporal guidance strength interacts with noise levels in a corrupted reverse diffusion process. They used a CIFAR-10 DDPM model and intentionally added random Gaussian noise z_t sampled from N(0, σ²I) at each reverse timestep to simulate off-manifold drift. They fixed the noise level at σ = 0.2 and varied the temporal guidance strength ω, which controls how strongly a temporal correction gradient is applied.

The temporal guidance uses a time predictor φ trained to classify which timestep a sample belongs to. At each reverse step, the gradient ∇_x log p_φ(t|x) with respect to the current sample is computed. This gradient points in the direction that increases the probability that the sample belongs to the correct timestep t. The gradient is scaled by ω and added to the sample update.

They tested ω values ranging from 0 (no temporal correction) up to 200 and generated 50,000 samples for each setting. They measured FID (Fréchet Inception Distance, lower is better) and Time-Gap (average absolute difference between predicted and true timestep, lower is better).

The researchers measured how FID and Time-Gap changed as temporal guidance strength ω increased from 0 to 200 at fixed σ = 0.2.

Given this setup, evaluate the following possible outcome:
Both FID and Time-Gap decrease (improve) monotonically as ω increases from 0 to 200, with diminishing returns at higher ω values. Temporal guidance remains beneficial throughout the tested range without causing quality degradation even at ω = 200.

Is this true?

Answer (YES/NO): NO